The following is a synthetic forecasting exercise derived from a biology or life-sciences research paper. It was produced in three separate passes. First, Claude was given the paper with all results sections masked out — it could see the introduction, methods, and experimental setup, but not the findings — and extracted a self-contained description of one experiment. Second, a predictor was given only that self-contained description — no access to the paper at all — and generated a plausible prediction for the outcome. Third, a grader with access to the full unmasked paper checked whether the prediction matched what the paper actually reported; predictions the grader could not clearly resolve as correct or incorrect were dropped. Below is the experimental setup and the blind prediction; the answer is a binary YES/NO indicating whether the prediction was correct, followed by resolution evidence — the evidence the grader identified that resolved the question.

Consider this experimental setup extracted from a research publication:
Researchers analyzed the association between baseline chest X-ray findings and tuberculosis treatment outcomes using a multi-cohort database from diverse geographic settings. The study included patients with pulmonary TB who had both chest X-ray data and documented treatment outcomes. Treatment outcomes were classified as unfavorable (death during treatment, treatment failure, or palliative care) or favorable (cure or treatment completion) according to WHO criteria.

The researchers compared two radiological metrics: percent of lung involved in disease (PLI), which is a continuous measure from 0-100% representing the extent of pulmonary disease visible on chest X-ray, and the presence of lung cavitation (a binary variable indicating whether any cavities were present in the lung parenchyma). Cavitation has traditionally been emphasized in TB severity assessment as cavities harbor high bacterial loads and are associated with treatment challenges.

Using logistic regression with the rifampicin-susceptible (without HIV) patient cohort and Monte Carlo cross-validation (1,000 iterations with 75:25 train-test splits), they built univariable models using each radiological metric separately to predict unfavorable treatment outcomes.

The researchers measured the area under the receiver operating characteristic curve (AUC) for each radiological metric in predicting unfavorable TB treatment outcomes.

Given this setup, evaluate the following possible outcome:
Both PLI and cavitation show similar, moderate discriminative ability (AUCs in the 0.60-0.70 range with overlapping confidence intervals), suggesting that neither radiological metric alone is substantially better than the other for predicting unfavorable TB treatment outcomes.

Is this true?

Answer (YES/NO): NO